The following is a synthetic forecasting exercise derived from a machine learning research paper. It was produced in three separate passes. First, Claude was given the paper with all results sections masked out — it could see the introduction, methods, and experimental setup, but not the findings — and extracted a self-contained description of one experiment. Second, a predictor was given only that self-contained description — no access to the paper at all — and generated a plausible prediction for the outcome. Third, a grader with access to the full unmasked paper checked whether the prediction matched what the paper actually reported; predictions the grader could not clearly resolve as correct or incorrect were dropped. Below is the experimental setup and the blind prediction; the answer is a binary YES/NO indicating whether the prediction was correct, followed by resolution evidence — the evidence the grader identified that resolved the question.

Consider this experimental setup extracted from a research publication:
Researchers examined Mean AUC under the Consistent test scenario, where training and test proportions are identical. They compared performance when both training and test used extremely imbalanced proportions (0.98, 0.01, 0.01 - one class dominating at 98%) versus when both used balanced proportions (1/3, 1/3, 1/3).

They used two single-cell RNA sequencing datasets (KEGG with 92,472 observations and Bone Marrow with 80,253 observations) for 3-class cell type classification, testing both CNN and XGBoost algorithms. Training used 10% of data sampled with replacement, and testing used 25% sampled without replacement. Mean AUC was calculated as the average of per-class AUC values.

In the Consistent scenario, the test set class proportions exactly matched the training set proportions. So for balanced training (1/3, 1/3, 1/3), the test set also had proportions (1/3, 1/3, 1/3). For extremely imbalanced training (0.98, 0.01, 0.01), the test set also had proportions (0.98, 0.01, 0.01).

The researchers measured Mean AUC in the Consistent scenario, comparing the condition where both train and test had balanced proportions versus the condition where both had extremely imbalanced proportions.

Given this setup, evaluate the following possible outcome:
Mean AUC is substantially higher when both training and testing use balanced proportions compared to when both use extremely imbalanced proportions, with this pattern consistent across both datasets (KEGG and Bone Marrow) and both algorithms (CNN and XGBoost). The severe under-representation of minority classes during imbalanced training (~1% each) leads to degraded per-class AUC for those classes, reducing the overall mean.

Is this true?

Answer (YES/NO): YES